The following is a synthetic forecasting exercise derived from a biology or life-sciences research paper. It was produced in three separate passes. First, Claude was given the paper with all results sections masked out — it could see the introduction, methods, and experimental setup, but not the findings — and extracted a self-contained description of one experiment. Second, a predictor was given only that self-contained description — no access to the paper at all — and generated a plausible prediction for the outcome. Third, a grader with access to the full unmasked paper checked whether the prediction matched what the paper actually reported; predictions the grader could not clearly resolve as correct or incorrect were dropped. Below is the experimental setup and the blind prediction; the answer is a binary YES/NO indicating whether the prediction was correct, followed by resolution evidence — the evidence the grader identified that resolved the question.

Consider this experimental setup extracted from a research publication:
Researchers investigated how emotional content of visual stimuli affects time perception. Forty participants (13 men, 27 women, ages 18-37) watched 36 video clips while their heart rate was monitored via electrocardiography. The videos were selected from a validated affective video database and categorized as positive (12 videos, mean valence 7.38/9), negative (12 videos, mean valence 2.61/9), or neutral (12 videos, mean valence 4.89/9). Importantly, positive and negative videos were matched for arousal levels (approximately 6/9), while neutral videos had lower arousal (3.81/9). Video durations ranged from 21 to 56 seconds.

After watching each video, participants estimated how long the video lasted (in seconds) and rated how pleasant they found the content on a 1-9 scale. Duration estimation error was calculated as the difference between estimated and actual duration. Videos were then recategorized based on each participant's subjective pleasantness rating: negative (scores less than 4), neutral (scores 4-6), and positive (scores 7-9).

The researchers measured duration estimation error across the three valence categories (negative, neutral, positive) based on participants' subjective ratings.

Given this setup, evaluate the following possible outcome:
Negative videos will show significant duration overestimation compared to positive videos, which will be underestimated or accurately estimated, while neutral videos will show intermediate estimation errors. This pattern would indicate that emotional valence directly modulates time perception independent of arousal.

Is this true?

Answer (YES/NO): NO